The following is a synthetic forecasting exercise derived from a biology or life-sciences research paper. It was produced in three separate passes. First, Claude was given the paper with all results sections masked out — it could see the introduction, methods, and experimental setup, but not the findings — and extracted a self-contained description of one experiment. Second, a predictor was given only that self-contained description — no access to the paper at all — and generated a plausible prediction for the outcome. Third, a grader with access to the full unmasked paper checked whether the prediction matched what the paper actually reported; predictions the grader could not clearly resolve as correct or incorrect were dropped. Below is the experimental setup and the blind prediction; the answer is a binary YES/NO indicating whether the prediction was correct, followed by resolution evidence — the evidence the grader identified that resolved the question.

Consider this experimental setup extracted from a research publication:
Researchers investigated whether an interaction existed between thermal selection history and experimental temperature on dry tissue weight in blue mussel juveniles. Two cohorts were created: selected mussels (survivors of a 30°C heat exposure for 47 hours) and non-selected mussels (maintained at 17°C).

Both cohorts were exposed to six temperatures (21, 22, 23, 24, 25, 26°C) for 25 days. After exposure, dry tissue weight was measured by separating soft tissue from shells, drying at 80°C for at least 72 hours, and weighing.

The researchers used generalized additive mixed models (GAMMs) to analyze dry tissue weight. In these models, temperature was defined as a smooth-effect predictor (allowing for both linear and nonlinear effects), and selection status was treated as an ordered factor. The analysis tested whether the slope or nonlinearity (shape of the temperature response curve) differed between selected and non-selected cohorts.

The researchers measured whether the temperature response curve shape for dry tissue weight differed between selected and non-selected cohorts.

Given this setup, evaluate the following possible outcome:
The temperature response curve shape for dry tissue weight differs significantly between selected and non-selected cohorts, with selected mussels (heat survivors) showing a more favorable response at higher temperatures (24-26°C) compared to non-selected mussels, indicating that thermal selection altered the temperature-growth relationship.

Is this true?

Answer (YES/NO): NO